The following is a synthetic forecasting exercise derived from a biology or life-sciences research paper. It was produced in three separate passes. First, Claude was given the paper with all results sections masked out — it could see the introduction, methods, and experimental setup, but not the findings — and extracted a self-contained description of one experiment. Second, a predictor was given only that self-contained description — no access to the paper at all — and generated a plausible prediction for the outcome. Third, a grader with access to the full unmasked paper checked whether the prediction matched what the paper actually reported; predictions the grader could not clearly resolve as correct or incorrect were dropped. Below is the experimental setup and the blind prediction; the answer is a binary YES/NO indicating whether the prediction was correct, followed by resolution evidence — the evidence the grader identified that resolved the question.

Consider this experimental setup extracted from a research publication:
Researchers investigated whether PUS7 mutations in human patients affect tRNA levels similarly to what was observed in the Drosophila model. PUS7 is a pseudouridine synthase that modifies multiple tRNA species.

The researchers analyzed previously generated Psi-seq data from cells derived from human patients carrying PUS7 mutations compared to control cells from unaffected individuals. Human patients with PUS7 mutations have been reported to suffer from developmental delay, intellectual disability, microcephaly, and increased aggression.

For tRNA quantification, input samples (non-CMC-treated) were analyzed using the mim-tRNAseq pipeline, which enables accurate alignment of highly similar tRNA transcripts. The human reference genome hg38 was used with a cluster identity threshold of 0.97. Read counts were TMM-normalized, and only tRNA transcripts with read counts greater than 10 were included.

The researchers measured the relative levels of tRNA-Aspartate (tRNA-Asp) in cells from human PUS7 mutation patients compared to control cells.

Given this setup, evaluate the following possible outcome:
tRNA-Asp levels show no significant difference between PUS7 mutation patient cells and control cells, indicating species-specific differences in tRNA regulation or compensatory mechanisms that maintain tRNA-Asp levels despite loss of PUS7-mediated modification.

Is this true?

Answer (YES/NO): NO